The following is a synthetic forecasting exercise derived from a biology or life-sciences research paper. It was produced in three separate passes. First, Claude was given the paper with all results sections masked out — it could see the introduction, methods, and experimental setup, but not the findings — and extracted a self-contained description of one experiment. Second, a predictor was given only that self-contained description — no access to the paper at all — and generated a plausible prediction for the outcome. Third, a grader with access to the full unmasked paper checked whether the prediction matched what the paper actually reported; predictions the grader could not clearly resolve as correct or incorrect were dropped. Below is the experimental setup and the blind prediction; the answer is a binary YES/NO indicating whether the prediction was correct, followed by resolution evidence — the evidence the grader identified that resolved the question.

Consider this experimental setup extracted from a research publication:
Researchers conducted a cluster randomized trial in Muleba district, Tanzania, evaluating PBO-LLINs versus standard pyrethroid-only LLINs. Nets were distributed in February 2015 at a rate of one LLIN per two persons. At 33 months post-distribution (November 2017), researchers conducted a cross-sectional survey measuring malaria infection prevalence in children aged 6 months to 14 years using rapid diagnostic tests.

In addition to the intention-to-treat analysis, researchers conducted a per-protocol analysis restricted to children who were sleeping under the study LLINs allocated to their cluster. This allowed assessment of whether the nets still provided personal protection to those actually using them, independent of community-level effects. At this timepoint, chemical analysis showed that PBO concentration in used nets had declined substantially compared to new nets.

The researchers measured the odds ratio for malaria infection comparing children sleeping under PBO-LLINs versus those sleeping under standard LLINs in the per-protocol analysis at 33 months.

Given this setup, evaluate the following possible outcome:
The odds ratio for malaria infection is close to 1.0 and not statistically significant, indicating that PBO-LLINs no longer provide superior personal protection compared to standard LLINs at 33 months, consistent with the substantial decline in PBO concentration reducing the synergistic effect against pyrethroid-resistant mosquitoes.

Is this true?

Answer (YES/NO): NO